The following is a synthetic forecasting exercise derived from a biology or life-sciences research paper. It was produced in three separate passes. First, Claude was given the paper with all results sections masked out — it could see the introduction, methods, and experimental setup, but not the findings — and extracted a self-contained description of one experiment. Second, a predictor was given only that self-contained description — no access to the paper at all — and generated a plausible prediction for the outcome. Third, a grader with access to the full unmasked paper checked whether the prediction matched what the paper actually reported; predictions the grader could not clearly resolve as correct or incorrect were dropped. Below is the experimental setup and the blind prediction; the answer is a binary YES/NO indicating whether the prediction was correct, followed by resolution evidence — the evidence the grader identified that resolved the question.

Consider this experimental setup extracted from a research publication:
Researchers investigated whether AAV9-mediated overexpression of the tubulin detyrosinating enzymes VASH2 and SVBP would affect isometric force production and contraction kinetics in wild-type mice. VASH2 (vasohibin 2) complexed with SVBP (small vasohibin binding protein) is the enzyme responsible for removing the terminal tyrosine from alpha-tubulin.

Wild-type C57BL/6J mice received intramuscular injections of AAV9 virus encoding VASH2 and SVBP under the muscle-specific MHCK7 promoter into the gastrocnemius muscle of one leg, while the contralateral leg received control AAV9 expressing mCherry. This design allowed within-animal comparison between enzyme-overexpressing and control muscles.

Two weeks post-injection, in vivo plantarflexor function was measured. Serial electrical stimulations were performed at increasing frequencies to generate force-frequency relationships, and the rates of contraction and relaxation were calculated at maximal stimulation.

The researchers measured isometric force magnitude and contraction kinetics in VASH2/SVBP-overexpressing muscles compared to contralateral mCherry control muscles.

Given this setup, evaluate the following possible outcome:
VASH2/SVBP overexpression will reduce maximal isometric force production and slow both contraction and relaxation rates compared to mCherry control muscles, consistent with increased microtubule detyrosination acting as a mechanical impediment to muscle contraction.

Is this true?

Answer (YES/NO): NO